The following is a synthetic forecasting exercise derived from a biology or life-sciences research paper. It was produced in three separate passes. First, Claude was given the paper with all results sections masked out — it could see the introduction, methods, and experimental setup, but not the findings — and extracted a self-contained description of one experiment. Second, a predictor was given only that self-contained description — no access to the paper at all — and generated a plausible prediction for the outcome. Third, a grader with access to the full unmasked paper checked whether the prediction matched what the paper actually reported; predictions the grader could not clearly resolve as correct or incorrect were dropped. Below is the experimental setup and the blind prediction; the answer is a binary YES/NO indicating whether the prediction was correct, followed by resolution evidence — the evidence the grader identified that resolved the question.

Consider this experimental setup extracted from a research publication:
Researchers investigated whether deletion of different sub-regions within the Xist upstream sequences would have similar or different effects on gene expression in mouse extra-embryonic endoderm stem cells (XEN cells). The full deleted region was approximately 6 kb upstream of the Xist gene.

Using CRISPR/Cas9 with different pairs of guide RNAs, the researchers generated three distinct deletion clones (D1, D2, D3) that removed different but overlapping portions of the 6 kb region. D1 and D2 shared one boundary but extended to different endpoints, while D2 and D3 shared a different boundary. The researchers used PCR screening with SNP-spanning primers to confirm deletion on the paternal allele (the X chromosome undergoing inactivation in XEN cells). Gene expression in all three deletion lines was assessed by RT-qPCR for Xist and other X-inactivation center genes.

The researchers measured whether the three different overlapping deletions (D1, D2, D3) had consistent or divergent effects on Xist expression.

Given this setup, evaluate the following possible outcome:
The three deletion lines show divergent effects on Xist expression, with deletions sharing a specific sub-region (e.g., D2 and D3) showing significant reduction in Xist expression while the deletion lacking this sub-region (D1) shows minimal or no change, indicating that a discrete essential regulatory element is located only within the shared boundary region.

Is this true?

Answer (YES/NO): NO